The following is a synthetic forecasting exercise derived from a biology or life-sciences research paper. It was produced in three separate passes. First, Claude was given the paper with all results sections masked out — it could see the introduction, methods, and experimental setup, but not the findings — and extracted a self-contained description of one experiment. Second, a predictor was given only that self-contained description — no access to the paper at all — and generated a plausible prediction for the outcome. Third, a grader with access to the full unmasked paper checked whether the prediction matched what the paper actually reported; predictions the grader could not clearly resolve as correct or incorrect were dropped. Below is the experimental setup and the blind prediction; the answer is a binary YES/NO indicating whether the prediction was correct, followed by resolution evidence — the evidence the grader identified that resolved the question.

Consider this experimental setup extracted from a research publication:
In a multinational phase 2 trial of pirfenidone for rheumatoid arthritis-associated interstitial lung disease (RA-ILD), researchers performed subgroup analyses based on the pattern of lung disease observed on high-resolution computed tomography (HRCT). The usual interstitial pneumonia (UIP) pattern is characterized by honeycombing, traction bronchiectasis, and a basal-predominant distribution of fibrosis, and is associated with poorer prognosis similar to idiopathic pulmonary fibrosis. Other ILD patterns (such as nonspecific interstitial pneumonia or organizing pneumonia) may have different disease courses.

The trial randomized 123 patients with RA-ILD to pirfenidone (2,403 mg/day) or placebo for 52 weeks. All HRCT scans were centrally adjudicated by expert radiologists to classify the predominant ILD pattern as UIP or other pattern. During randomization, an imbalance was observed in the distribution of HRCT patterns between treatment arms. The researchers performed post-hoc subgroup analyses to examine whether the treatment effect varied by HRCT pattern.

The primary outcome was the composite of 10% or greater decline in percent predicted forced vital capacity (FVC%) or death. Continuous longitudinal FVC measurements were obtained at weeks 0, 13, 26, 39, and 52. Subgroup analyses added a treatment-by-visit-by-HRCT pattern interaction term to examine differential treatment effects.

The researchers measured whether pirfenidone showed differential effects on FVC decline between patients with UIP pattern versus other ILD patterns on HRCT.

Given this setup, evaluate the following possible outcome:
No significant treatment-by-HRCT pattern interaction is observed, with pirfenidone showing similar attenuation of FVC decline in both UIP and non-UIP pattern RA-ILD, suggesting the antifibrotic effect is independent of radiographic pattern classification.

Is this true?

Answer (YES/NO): NO